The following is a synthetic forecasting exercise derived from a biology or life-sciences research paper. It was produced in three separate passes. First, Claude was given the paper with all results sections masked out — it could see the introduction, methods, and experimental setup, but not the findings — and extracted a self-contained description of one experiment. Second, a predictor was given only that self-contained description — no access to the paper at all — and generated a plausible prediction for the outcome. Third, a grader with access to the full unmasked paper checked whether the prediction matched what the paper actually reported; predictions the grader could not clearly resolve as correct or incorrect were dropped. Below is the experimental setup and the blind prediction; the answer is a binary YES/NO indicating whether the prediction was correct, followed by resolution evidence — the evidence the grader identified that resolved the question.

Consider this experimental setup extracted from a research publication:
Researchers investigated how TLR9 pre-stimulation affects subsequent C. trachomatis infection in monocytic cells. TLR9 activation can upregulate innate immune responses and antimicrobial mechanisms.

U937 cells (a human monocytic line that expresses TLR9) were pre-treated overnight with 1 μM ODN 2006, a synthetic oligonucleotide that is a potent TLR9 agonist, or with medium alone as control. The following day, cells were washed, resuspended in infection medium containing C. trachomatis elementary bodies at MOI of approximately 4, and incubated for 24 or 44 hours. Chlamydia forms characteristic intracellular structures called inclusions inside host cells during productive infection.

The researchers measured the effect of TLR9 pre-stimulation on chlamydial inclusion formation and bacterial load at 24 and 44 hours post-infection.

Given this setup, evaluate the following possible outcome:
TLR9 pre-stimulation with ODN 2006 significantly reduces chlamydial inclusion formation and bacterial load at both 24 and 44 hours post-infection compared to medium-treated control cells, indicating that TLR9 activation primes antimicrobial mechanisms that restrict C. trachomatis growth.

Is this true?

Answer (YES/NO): NO